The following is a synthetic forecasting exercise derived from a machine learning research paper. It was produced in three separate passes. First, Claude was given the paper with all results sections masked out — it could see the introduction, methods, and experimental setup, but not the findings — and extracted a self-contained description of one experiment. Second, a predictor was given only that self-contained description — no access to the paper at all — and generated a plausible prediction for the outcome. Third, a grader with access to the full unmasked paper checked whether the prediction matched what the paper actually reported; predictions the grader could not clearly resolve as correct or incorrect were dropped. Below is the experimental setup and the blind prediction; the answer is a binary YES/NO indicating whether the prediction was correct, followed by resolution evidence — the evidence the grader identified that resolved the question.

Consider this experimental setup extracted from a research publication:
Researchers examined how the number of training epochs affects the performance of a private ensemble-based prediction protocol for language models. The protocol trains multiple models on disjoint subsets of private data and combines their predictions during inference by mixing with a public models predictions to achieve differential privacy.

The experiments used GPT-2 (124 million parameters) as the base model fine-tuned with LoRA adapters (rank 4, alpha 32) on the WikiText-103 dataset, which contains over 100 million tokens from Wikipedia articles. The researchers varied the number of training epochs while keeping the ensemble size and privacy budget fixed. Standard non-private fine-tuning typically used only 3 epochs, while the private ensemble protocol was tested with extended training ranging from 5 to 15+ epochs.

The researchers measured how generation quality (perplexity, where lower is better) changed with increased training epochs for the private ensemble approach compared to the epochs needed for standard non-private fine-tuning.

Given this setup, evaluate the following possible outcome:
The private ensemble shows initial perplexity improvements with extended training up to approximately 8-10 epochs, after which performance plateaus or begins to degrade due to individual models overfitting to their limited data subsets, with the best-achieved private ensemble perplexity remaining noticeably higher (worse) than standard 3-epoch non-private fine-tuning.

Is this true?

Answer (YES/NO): NO